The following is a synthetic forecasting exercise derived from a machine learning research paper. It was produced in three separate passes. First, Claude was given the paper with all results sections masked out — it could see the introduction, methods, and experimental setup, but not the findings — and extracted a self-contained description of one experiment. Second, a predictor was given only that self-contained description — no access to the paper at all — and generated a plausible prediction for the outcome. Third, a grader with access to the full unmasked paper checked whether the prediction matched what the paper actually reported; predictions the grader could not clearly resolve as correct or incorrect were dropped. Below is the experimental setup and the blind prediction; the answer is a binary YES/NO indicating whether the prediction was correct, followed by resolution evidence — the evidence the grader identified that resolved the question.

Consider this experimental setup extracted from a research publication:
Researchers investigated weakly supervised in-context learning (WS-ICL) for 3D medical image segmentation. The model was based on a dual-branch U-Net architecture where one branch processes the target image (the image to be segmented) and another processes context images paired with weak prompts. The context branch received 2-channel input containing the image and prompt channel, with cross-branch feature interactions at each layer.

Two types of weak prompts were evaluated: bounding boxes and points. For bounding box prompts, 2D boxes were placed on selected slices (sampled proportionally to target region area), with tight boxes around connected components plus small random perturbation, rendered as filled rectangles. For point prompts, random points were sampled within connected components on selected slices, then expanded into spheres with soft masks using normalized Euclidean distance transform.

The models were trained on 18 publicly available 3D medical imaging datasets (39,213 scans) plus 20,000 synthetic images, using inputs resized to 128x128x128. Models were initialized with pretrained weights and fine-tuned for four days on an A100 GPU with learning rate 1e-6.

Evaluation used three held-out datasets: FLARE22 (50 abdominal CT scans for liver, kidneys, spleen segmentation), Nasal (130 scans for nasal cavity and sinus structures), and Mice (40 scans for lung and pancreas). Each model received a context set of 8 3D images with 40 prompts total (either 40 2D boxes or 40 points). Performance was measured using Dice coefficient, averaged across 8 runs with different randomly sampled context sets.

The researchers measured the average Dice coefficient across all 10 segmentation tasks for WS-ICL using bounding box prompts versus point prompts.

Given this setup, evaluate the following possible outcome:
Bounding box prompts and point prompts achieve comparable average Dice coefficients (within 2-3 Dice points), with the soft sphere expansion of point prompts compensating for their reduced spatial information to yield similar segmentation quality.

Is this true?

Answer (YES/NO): NO